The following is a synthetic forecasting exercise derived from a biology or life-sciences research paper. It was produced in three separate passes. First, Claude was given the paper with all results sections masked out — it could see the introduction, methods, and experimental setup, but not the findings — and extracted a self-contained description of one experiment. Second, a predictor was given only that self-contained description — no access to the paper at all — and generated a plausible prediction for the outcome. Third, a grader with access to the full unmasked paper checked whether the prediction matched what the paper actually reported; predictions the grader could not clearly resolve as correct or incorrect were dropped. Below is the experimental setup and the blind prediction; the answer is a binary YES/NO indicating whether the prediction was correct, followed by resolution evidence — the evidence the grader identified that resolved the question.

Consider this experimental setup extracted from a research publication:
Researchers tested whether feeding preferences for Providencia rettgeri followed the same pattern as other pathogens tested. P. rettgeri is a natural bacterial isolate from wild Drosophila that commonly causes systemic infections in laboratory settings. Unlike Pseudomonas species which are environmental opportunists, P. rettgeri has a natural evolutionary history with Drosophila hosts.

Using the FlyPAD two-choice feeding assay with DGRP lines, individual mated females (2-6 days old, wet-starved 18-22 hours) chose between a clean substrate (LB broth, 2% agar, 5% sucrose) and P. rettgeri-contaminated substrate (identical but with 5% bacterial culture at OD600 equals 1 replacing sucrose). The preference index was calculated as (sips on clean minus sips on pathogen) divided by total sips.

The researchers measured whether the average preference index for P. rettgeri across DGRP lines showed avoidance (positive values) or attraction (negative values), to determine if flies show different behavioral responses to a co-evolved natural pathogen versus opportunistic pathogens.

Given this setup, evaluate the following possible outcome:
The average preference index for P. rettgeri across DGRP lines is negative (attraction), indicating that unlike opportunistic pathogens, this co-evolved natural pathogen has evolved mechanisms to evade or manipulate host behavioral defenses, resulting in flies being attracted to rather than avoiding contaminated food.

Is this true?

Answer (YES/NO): NO